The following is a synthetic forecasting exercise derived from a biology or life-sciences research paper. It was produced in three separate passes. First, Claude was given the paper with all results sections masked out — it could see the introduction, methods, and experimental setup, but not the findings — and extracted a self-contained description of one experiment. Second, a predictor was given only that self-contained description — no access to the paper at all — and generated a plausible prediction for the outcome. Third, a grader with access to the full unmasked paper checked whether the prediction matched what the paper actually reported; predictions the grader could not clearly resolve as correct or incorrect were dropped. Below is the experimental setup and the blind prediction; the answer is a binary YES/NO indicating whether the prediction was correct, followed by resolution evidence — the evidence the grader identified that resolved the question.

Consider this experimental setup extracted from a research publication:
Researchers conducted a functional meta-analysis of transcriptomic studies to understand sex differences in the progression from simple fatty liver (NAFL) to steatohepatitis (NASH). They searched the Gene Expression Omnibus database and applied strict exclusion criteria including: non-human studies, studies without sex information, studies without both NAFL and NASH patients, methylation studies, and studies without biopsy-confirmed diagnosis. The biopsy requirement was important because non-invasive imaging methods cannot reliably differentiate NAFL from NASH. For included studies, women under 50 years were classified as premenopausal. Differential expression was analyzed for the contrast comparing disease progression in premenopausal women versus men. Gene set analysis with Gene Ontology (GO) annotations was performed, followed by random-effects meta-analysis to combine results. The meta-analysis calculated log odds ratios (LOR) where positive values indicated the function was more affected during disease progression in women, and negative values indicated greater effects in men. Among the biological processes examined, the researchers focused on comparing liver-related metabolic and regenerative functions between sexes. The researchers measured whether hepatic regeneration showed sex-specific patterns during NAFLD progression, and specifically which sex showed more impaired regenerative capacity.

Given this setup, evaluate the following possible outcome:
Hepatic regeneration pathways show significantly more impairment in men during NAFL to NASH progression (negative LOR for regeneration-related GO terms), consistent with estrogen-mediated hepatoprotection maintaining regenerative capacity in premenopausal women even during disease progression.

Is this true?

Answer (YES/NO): YES